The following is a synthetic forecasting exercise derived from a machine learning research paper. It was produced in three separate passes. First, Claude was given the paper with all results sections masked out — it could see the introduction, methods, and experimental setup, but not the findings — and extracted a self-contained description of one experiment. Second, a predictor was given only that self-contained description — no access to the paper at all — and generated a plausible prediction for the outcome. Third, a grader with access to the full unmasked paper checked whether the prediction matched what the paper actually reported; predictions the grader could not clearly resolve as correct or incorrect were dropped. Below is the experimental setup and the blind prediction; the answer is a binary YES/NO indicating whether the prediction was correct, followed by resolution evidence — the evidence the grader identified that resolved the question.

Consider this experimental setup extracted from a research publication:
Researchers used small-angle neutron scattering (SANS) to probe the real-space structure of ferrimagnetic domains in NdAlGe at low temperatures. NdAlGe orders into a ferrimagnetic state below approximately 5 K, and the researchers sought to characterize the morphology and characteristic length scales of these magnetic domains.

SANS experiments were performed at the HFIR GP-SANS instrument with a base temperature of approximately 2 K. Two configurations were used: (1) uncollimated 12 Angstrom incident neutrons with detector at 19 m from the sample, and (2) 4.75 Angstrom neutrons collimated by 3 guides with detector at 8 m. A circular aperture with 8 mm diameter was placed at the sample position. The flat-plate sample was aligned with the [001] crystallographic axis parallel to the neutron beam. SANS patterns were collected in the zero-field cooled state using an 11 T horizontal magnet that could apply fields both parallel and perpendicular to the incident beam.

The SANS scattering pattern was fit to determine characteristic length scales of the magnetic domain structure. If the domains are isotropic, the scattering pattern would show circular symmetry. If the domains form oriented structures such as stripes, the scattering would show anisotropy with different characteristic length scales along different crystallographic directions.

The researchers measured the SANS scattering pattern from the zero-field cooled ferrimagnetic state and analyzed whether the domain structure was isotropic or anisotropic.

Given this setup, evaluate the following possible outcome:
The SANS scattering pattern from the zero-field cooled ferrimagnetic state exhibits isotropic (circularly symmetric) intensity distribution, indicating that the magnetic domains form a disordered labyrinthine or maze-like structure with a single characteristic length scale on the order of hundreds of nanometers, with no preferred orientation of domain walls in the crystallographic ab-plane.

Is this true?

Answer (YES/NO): NO